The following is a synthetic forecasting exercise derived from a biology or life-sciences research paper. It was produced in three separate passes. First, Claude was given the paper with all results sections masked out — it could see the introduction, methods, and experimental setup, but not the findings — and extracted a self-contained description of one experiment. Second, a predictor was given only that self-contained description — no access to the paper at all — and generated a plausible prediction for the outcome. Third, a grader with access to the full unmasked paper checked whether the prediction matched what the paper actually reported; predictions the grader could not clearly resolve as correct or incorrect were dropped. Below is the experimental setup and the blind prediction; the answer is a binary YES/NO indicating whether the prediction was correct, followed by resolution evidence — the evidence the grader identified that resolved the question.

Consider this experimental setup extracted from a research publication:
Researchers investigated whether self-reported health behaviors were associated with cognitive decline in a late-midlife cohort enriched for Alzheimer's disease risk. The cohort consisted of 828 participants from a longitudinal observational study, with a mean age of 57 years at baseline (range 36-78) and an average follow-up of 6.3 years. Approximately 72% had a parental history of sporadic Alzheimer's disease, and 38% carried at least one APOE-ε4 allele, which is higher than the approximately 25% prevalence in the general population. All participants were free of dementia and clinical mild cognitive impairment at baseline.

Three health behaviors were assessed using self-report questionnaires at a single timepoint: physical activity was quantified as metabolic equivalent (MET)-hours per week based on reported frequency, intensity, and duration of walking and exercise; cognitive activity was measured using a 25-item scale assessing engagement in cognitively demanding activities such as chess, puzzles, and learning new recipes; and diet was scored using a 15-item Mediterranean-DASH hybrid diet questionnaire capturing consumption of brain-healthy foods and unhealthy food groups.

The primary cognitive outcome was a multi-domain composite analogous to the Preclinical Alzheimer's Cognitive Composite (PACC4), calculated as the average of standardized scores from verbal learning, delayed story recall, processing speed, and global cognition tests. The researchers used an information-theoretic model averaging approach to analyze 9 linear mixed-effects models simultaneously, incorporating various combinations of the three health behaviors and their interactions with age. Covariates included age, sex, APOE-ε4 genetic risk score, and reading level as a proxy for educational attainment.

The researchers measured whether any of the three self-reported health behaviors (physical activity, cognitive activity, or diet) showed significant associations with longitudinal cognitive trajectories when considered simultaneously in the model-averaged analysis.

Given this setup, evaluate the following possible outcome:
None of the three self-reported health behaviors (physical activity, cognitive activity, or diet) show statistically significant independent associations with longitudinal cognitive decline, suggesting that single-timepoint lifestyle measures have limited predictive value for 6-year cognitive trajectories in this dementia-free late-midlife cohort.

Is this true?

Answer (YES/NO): NO